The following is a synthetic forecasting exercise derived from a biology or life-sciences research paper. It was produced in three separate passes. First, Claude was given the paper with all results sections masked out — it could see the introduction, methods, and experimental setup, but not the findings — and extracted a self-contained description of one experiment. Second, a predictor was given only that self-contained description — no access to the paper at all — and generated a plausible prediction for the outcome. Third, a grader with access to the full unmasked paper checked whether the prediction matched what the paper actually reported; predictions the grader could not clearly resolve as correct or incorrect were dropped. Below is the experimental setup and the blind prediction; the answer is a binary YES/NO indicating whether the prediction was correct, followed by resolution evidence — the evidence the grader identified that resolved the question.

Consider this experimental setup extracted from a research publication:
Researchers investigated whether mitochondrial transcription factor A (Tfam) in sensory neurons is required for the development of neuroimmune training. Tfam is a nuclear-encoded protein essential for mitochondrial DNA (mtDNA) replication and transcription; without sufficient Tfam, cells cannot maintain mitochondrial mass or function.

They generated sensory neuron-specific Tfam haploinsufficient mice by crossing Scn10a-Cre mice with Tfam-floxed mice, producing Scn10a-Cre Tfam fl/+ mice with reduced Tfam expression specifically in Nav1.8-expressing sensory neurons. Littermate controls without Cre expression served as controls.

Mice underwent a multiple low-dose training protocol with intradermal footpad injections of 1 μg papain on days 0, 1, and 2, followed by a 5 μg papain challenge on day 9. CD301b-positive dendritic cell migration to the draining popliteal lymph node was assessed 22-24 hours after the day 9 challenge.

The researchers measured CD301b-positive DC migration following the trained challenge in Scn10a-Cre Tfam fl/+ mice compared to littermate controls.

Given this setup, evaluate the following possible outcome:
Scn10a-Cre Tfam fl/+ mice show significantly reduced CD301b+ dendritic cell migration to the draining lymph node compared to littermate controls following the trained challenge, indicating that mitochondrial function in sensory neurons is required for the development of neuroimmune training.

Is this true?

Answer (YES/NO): YES